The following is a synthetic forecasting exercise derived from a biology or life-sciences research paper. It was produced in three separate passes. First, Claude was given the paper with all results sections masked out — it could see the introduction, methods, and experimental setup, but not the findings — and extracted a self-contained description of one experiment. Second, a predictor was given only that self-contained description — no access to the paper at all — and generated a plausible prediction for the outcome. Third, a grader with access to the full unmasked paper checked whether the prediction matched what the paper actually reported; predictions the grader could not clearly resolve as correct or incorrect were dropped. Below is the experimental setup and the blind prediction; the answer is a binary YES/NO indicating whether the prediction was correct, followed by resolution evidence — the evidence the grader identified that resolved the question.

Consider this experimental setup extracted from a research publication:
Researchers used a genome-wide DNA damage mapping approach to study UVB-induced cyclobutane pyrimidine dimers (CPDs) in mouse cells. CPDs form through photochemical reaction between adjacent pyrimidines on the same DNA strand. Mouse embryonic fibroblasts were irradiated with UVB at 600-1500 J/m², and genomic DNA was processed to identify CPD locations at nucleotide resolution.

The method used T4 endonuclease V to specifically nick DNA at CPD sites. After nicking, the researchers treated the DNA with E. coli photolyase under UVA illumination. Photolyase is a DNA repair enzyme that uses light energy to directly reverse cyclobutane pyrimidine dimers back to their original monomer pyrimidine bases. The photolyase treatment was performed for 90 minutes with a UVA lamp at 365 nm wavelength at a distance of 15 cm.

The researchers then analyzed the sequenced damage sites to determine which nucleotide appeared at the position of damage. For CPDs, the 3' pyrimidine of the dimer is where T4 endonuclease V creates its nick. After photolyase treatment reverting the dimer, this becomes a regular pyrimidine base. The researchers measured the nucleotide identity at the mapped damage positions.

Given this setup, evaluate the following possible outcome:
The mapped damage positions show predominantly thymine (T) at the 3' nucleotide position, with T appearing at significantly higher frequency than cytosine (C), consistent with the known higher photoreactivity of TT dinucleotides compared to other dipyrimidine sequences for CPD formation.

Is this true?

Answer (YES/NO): NO